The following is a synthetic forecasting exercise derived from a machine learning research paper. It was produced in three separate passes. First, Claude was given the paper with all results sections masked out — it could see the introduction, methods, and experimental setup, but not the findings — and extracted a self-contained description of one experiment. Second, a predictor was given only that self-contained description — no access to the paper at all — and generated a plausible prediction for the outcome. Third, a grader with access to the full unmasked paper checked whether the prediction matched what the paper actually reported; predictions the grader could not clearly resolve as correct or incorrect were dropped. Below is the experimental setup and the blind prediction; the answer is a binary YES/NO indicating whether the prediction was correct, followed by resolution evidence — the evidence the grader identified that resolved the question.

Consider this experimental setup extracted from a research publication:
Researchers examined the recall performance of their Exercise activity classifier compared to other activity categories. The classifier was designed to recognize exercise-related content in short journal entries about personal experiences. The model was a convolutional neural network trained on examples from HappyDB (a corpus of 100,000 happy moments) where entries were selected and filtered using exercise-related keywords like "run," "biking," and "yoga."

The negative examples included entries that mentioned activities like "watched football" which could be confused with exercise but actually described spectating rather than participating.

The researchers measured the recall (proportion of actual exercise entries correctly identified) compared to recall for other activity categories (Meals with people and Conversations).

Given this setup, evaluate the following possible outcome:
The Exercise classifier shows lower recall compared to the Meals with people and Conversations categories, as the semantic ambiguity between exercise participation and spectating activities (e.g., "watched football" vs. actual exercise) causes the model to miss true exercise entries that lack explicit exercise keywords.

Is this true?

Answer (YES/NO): YES